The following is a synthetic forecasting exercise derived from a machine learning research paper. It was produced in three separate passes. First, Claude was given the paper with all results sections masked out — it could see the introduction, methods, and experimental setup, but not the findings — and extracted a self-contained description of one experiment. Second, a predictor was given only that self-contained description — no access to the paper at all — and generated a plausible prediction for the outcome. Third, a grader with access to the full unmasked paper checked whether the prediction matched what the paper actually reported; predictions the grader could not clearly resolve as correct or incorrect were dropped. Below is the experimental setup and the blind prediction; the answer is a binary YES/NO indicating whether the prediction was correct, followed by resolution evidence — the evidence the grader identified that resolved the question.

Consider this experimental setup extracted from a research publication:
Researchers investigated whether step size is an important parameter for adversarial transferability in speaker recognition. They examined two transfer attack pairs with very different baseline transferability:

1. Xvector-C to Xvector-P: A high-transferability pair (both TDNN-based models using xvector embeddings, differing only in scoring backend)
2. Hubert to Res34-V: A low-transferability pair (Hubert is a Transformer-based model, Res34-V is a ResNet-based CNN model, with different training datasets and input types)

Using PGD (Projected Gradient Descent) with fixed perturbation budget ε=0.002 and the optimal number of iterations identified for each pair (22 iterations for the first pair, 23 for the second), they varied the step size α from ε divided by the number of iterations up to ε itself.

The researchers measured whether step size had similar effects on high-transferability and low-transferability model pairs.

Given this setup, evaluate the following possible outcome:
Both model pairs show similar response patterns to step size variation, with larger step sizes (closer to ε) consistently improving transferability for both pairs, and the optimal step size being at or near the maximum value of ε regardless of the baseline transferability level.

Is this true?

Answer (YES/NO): NO